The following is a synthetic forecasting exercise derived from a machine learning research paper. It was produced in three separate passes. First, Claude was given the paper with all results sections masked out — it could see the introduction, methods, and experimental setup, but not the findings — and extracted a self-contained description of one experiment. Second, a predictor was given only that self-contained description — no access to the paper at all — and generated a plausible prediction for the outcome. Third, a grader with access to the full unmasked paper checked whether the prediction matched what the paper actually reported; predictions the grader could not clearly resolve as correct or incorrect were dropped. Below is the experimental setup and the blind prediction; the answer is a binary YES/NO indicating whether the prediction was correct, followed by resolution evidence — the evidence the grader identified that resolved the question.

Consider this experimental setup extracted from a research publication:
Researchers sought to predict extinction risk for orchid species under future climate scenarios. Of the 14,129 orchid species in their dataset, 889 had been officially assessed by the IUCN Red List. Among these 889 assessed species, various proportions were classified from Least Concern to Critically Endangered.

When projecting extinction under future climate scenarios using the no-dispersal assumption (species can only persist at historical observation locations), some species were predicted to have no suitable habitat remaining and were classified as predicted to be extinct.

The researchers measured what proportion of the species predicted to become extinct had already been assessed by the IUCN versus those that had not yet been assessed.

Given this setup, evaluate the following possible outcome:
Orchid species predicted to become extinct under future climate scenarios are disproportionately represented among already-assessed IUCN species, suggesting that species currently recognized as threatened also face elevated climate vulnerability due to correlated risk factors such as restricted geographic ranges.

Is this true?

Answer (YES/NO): YES